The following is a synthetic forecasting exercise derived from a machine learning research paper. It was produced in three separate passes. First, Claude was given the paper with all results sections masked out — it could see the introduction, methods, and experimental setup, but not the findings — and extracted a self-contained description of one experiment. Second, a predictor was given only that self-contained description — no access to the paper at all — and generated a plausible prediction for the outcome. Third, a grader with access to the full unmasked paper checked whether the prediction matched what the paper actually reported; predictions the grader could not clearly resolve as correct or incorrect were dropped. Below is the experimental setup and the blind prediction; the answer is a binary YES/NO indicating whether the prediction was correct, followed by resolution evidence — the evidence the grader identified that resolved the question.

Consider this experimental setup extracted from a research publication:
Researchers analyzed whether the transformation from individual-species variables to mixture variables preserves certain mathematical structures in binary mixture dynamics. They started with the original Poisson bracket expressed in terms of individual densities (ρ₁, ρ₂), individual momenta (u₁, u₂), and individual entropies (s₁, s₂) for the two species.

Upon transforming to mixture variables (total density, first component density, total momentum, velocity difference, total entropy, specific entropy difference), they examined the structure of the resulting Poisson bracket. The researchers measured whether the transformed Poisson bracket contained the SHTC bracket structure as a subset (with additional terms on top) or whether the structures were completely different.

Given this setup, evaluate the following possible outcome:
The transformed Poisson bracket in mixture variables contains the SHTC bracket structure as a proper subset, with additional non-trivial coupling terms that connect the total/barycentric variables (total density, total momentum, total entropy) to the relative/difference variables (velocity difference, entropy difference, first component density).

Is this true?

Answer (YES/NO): YES